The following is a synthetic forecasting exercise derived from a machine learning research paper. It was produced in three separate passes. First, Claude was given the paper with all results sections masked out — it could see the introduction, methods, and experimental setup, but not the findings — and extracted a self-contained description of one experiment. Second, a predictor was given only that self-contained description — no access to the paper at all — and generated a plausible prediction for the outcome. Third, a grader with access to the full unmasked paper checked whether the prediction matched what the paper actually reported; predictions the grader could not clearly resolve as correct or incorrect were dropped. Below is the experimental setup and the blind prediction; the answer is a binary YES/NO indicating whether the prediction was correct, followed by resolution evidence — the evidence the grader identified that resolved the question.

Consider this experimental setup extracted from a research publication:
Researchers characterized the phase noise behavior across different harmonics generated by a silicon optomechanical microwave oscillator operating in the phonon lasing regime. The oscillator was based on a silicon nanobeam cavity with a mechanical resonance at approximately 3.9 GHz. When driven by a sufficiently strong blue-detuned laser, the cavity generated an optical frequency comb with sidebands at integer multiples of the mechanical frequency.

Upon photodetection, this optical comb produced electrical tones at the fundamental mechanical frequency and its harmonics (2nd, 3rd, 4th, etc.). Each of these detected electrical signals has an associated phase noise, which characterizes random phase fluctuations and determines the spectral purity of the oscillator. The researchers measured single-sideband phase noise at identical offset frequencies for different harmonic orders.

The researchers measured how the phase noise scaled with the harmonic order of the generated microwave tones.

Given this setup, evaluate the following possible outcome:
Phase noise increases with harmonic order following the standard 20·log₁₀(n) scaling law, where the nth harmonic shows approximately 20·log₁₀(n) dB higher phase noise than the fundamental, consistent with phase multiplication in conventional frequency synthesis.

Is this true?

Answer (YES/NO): YES